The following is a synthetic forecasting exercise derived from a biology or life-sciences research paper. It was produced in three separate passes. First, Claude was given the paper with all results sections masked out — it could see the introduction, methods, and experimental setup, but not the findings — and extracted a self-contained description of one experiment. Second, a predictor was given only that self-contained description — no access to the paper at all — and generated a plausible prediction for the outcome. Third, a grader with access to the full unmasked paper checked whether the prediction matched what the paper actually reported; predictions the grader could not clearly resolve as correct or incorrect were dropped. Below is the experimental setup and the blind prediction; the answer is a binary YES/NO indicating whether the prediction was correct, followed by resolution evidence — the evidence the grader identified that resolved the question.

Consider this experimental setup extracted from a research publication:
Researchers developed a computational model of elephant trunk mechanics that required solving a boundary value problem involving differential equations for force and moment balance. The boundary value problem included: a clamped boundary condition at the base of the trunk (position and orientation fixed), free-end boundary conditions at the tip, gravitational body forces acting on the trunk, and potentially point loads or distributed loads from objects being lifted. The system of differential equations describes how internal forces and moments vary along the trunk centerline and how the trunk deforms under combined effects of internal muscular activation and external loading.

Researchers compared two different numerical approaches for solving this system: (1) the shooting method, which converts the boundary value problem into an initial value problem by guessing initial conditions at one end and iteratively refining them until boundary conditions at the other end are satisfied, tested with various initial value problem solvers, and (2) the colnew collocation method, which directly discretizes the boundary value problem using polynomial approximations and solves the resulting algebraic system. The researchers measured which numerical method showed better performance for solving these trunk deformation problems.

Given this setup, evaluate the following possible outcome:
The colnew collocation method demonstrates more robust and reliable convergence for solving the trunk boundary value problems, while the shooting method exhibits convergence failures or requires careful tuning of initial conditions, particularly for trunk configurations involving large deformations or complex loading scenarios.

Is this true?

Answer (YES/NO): NO